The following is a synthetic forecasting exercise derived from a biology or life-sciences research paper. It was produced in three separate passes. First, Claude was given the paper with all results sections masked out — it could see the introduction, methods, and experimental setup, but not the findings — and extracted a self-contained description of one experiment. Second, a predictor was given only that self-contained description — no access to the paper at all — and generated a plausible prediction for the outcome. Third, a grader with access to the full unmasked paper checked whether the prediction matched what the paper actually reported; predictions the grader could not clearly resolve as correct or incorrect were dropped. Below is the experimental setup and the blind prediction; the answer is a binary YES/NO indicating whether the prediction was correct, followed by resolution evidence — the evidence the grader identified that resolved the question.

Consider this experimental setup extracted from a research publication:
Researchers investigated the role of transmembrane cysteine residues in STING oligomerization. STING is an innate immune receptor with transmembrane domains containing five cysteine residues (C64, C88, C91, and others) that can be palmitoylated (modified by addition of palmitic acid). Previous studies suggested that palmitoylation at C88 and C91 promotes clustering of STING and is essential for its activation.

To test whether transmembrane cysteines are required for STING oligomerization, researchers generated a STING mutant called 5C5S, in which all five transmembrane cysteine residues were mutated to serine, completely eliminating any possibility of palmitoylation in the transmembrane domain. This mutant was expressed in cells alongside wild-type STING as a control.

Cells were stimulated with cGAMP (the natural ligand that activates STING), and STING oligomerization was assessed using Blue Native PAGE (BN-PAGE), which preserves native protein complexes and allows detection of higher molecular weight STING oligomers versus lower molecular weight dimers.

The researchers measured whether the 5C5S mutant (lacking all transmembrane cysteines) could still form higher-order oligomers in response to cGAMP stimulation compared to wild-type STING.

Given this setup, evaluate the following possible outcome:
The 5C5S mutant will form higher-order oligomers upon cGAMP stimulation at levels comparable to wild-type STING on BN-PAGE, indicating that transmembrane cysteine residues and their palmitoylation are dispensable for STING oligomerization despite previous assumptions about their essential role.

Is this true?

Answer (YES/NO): NO